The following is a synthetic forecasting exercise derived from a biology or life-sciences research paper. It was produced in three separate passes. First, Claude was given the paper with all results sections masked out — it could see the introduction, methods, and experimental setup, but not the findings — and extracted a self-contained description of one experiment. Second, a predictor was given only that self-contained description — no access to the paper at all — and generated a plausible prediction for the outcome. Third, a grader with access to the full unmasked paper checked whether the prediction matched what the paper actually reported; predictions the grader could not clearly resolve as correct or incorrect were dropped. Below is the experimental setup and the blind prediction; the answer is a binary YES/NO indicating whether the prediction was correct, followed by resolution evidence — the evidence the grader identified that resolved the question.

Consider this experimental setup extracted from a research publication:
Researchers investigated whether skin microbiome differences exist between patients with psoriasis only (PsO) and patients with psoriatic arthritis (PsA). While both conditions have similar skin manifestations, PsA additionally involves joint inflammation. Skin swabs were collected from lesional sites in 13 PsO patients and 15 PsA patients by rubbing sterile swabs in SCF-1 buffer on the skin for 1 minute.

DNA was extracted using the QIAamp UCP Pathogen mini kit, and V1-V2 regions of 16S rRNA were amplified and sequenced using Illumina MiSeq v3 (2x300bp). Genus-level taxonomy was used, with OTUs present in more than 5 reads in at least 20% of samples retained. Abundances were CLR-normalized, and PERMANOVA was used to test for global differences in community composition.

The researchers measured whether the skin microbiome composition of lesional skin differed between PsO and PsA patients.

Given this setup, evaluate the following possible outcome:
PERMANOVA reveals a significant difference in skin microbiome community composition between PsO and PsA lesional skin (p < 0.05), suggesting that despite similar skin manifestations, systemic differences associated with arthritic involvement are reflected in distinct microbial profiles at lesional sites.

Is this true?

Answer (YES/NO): NO